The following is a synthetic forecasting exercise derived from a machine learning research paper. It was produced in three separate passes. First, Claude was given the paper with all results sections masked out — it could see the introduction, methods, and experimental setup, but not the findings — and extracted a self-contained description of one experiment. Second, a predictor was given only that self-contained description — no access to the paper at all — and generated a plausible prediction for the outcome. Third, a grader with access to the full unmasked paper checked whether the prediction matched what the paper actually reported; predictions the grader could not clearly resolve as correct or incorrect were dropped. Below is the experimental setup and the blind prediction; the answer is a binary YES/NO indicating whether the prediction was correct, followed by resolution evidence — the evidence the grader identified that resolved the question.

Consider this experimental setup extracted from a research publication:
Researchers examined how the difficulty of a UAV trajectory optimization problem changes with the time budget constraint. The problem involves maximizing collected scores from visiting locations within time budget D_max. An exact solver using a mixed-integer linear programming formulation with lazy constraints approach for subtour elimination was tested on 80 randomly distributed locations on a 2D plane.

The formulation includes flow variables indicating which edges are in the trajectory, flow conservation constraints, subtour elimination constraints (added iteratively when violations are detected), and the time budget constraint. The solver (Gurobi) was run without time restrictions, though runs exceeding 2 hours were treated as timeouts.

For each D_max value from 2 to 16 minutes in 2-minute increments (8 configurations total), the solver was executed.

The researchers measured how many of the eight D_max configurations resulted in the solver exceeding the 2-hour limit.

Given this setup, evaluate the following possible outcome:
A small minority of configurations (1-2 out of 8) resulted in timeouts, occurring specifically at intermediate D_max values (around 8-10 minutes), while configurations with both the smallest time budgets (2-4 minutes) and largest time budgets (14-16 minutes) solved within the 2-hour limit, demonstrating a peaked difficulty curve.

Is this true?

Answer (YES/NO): NO